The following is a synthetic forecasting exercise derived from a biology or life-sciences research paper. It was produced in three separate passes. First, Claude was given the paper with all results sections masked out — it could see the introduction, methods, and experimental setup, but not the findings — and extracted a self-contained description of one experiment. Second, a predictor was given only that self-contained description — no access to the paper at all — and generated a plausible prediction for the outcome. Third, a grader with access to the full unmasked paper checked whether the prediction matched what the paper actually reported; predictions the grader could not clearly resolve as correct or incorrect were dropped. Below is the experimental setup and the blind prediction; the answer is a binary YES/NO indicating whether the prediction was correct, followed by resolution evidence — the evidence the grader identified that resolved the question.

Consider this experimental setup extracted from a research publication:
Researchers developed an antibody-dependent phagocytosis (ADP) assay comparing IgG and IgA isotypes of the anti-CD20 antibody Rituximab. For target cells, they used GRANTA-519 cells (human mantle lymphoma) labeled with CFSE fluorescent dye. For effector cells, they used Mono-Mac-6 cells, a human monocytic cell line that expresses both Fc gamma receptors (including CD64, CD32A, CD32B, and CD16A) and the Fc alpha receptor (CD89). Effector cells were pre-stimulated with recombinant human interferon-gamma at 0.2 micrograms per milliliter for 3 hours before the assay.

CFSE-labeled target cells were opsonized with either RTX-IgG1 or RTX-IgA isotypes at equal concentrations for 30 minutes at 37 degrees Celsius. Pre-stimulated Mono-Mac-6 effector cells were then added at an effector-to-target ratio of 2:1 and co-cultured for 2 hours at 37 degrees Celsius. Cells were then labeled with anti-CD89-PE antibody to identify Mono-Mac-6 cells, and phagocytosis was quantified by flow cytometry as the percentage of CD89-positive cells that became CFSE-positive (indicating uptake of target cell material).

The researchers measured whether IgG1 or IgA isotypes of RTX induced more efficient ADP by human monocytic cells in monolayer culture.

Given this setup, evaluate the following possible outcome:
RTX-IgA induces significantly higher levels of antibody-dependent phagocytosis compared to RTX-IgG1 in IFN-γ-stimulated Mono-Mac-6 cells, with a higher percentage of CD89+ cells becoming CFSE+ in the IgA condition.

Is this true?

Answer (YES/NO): NO